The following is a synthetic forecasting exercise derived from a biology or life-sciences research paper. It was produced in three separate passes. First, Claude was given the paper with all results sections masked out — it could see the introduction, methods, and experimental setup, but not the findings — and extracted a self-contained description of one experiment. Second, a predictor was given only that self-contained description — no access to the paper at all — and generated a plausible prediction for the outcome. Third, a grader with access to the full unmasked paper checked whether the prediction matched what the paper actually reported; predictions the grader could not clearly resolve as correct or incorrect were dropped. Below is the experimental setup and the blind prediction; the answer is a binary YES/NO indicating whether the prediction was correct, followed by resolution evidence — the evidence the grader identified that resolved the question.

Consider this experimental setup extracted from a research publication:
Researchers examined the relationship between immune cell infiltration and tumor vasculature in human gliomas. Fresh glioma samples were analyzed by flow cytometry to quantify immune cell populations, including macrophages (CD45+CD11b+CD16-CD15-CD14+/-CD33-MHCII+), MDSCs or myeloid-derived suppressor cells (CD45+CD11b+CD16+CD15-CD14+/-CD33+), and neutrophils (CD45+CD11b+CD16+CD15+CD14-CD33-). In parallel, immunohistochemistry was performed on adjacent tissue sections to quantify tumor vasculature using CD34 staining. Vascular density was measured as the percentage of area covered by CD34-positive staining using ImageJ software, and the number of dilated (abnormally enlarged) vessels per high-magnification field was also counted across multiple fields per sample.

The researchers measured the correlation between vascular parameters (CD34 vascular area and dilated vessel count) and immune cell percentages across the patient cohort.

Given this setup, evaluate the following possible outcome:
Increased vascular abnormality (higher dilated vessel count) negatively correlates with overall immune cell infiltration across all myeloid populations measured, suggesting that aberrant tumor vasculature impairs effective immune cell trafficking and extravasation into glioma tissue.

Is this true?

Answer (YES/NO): NO